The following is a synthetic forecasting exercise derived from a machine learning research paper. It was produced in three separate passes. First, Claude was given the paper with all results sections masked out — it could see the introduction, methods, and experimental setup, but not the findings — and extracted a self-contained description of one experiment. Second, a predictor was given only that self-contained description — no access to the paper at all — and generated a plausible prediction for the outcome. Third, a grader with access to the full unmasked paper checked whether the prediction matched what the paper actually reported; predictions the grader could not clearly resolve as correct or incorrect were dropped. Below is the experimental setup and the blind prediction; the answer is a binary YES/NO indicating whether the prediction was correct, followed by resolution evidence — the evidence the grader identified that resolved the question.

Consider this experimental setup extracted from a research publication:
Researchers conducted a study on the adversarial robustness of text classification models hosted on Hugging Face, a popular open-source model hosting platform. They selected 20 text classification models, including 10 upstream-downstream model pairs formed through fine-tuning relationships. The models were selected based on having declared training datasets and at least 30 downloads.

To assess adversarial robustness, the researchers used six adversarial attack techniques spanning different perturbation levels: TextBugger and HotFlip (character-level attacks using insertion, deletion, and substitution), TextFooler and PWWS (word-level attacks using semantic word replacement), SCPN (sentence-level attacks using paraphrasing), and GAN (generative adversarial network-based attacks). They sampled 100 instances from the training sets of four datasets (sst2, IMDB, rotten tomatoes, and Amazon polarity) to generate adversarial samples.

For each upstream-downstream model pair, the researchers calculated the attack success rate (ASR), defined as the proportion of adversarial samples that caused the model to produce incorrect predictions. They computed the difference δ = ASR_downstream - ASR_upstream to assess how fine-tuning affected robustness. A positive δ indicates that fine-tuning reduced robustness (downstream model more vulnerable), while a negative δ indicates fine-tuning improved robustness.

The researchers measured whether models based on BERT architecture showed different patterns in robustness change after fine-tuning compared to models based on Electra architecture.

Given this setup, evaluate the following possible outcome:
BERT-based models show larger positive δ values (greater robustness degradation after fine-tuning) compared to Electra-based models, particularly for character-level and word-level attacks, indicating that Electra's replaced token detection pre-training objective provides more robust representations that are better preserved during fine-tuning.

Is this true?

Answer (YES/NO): NO